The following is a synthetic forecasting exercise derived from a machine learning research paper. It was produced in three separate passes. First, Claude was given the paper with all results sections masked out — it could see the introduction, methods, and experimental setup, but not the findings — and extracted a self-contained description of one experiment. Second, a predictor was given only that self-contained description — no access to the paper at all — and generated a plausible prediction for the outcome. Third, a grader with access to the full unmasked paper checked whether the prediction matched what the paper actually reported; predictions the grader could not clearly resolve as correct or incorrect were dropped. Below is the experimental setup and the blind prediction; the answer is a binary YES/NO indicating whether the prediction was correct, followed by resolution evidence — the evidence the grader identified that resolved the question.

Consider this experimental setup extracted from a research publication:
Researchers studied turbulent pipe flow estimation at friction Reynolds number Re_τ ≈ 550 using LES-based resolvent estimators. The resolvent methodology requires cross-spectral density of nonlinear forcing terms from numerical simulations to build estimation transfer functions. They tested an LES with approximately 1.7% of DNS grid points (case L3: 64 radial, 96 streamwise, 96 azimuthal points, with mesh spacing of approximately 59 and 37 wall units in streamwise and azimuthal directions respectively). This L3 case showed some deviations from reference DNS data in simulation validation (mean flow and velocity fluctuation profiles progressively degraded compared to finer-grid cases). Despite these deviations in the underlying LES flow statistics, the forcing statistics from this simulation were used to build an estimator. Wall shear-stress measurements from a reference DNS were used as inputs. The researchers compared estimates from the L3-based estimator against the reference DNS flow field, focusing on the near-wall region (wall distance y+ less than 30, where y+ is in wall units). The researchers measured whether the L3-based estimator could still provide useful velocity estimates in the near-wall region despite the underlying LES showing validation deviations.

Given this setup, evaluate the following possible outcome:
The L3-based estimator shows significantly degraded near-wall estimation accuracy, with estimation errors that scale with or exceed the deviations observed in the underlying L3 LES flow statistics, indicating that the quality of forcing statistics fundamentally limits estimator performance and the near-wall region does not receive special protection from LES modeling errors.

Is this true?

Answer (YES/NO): NO